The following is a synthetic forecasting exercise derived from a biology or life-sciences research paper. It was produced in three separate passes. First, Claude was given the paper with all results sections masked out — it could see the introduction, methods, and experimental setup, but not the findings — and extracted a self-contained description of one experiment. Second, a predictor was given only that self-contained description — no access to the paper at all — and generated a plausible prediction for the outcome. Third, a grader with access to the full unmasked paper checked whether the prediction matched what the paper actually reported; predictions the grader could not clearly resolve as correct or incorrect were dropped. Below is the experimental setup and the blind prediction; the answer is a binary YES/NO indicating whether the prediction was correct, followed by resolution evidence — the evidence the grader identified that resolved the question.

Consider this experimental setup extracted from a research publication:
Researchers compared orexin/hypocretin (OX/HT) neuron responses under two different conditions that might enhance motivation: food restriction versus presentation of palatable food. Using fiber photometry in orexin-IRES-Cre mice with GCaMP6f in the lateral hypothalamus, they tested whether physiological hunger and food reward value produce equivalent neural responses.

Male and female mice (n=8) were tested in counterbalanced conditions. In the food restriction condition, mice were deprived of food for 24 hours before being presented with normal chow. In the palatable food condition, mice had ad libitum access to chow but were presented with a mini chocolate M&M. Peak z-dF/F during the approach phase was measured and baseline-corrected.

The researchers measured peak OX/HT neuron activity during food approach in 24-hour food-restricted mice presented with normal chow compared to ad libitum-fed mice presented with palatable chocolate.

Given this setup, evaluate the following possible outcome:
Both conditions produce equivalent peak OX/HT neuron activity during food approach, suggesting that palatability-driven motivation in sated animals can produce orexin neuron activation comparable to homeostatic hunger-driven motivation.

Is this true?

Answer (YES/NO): YES